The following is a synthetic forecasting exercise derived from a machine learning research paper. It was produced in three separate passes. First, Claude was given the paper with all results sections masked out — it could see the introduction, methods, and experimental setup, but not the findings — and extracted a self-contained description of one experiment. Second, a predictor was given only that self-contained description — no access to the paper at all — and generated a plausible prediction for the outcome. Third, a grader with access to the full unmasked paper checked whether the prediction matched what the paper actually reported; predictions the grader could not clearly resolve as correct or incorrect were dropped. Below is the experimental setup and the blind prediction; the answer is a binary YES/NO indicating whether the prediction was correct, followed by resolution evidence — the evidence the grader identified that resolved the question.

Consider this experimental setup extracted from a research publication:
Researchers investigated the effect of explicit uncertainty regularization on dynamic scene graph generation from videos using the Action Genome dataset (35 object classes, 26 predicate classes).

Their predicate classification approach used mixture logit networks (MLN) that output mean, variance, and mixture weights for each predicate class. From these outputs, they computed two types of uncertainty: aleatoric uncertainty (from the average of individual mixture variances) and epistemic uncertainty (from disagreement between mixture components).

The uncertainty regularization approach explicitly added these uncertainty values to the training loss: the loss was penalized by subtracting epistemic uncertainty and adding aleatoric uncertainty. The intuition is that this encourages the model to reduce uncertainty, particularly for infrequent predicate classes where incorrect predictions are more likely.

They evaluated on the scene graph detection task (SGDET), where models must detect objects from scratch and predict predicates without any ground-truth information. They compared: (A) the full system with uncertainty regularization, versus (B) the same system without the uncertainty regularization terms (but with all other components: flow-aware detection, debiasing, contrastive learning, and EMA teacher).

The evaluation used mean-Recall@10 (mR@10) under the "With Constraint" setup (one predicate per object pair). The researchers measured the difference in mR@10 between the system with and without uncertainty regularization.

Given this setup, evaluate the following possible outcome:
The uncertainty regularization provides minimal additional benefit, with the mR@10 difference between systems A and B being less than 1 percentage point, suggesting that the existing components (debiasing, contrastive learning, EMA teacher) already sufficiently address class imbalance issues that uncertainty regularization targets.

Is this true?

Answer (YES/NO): NO